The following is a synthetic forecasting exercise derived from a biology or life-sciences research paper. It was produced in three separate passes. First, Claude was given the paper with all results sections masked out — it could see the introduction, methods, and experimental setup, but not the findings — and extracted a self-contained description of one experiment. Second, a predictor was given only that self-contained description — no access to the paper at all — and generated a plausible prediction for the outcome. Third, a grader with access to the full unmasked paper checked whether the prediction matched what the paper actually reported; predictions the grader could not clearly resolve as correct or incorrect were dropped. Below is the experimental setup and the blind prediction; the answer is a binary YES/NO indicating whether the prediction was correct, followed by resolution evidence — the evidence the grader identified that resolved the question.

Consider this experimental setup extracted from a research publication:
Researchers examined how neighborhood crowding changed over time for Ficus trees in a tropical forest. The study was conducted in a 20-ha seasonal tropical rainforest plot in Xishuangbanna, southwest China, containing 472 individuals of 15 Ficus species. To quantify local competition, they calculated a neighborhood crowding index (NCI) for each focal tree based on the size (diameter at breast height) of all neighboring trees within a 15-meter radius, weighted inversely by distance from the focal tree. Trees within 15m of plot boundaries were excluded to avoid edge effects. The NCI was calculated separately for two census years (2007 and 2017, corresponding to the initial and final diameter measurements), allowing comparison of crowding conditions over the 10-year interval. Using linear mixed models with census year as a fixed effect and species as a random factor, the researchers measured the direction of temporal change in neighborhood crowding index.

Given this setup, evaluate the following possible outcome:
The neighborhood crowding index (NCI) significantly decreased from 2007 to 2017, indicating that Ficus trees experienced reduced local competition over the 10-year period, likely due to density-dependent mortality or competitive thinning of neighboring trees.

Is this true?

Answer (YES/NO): NO